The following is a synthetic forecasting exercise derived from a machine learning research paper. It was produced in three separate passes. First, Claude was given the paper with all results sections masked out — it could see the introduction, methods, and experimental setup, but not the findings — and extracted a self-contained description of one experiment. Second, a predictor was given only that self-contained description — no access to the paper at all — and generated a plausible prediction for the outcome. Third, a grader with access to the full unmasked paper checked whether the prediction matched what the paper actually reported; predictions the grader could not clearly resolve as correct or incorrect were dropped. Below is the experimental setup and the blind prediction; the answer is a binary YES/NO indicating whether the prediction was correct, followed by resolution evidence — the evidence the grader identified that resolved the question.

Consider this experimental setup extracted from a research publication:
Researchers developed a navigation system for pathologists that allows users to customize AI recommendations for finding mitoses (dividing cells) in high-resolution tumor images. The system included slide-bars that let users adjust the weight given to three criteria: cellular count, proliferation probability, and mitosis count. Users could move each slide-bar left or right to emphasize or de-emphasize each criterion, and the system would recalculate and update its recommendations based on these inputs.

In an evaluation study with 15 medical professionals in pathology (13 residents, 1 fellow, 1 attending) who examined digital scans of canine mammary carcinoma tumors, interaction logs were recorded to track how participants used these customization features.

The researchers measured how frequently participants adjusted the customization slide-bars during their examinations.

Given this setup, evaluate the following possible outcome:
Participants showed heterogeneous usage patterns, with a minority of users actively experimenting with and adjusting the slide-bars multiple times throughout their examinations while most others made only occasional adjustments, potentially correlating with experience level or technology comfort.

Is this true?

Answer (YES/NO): NO